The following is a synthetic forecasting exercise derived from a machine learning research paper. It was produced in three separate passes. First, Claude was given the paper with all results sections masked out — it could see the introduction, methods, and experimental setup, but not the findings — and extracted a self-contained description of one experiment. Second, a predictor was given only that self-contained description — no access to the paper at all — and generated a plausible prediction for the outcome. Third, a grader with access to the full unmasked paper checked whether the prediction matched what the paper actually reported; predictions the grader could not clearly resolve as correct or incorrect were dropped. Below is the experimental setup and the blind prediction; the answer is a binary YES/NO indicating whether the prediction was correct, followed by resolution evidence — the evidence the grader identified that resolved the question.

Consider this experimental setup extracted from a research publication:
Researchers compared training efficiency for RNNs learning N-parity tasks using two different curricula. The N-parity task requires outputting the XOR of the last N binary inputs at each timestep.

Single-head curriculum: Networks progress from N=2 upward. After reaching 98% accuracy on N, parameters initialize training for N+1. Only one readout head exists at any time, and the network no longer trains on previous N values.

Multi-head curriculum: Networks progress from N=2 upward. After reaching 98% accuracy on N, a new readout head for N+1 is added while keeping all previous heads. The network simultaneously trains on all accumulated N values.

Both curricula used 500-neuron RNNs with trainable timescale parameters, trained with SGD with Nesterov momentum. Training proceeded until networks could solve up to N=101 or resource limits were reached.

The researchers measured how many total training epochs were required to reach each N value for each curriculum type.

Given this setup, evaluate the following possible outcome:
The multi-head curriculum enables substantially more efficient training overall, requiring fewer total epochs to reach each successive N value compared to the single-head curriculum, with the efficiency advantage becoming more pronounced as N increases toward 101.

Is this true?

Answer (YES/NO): YES